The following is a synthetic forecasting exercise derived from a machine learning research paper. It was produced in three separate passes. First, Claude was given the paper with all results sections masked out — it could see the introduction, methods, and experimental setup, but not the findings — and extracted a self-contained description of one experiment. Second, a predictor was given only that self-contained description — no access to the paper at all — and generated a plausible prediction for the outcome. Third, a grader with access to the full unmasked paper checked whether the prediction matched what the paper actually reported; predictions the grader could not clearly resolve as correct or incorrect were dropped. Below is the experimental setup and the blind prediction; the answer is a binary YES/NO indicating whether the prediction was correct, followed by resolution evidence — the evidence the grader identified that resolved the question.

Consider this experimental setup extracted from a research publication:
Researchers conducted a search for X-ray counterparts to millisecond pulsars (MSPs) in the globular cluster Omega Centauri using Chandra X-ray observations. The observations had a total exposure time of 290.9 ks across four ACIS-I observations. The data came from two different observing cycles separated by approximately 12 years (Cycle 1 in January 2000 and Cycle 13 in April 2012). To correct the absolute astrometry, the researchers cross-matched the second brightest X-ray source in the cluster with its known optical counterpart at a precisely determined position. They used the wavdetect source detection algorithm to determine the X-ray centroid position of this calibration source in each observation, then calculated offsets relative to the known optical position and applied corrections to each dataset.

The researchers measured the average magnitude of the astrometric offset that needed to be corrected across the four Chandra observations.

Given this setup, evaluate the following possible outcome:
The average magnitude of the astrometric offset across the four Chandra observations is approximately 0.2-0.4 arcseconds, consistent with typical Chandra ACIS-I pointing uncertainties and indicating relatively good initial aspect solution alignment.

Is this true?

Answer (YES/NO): NO